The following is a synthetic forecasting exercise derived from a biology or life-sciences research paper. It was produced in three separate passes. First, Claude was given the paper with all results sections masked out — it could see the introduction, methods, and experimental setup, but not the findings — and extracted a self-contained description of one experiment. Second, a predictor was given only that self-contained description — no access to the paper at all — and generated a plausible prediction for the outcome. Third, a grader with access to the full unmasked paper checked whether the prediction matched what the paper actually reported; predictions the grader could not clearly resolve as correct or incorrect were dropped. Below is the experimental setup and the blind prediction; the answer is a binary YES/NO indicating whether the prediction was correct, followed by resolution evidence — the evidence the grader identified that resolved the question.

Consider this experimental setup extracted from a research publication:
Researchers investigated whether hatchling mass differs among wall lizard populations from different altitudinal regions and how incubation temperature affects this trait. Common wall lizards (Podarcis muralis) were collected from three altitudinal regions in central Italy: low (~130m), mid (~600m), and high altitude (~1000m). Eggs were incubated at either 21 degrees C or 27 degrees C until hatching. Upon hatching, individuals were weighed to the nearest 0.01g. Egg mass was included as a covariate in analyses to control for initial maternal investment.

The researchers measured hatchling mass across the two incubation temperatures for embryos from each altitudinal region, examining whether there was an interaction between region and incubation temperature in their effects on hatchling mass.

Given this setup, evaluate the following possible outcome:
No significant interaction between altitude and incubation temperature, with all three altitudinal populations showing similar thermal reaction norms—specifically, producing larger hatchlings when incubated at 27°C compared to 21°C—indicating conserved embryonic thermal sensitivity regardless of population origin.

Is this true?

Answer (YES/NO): NO